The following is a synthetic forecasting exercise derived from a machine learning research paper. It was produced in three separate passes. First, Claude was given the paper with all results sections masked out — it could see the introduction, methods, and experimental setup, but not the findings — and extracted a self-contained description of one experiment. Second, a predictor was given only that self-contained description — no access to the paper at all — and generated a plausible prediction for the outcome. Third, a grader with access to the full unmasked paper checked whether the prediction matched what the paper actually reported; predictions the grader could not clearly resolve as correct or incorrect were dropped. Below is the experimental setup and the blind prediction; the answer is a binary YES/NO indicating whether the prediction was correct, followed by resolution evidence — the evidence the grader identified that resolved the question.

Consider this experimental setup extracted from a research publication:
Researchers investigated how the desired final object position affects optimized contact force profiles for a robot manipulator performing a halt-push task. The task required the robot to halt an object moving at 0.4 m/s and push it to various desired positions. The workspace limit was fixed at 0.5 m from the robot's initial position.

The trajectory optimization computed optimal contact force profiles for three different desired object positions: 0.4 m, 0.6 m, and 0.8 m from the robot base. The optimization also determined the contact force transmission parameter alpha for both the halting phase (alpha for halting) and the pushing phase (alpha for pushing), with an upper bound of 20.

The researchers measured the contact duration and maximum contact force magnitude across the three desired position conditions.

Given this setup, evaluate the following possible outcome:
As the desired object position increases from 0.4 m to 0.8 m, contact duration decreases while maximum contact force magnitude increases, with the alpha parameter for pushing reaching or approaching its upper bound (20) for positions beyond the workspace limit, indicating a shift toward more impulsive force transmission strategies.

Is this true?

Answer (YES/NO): NO